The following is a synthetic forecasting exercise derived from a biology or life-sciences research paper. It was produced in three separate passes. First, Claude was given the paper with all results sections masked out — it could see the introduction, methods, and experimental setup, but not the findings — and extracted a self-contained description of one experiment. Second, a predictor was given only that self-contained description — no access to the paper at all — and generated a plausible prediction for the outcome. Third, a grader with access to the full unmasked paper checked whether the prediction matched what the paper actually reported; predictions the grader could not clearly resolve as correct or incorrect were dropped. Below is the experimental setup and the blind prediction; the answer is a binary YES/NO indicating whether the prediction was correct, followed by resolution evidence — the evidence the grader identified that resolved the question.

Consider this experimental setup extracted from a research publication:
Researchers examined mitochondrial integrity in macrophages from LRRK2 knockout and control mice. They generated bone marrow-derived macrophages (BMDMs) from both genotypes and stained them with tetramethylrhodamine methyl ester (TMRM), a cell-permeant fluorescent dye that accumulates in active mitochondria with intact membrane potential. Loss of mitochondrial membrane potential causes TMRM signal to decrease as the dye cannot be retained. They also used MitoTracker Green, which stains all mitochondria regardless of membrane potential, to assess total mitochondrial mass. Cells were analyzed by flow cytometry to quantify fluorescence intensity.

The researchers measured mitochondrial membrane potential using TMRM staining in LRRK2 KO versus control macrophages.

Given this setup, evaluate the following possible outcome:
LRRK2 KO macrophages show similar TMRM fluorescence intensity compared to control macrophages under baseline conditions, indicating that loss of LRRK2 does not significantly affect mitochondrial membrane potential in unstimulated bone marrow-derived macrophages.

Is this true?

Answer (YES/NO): NO